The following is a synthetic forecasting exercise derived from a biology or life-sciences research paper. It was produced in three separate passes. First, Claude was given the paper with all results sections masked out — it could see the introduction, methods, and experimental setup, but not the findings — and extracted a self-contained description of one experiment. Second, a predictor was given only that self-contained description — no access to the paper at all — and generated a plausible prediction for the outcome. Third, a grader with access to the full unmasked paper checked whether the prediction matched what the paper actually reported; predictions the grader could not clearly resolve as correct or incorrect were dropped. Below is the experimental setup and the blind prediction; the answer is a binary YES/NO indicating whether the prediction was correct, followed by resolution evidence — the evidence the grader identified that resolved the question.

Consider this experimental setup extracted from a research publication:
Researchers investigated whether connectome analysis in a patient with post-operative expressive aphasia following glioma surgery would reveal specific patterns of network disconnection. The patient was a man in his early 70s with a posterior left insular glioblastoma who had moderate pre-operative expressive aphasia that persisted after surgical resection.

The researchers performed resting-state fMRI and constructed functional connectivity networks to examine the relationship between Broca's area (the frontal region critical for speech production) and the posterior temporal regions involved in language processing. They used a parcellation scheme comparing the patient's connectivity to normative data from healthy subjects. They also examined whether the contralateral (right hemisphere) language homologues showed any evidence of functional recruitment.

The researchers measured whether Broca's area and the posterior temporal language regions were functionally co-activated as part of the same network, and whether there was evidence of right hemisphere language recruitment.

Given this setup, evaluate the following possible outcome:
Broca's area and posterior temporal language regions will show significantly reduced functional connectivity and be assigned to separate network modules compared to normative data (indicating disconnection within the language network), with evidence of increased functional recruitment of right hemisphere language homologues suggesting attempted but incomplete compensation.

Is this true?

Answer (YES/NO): YES